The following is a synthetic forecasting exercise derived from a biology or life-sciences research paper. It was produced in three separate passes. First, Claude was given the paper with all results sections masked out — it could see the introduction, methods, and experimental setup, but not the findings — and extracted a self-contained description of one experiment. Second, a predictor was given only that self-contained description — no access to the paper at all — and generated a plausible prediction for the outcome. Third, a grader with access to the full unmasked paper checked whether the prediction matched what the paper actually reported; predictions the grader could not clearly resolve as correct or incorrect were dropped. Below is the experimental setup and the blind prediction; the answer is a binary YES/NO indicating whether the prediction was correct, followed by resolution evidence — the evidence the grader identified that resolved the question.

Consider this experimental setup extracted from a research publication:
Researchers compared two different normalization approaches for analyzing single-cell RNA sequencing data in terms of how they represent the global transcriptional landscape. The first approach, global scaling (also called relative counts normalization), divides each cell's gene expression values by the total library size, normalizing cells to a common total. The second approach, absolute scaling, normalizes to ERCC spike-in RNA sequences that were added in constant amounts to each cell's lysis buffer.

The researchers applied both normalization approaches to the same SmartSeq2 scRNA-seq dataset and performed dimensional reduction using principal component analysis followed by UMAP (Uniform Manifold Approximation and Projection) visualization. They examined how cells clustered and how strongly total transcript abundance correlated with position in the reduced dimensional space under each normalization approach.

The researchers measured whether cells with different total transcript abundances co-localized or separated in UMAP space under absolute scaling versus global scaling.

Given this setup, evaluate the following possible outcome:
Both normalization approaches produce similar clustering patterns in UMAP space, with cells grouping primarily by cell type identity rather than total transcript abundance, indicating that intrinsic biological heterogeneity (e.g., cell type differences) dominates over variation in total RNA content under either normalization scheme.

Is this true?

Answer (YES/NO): NO